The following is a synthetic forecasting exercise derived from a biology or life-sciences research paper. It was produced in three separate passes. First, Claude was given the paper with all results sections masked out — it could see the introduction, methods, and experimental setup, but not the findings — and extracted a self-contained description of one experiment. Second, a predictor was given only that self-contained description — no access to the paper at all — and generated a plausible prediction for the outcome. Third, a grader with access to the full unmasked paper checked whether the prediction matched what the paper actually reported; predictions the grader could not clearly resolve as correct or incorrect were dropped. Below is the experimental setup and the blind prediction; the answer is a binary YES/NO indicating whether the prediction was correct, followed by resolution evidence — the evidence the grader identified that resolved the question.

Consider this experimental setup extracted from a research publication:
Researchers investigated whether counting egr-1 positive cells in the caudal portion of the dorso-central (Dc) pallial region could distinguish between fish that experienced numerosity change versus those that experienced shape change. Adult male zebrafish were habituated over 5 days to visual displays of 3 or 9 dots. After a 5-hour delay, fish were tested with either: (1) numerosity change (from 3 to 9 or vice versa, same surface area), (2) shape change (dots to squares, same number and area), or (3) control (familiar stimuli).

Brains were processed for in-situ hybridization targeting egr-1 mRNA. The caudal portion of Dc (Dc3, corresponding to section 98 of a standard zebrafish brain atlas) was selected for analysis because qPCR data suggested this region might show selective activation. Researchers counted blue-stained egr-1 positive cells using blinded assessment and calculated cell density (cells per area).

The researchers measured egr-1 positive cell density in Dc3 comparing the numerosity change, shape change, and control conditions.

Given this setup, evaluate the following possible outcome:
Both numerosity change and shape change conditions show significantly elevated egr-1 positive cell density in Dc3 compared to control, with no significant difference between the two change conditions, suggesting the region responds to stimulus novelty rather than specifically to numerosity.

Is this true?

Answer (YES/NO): NO